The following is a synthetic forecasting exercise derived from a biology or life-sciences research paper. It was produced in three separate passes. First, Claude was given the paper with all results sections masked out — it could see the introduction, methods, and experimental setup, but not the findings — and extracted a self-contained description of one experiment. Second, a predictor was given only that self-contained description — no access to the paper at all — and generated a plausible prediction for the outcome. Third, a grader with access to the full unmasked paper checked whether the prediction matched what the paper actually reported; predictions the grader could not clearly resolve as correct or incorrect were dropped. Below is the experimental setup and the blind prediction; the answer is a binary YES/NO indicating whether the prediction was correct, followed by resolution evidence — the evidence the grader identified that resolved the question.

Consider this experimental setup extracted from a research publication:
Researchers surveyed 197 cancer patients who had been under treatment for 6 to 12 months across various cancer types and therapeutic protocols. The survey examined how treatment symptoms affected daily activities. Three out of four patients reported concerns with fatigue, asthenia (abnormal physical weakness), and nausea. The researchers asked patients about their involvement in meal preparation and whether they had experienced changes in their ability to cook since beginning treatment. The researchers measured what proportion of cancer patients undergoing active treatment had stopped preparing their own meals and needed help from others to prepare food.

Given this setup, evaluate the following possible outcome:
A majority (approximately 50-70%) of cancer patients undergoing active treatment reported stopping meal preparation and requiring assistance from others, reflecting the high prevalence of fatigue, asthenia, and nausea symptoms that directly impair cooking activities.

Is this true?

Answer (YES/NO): NO